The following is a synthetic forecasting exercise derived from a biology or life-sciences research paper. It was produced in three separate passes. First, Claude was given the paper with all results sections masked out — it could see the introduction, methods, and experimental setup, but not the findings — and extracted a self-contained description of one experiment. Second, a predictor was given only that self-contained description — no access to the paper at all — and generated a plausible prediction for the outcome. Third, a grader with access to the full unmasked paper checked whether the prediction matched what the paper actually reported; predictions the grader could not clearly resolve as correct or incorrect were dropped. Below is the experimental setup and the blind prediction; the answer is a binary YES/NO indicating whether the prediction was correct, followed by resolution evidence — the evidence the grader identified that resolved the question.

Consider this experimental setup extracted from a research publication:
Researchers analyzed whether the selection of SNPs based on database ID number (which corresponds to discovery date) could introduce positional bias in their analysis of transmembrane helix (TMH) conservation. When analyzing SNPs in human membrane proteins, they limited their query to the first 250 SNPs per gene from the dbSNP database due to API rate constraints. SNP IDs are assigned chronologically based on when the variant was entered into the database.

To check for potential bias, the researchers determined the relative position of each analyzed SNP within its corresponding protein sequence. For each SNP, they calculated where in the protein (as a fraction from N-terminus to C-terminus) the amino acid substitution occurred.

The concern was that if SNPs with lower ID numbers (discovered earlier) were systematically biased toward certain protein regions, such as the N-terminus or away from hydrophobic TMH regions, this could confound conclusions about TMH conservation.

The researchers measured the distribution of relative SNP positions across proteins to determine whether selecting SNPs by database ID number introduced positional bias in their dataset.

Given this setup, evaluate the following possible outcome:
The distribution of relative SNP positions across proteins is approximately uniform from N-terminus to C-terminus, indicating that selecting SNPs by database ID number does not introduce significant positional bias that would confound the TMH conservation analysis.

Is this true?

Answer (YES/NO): YES